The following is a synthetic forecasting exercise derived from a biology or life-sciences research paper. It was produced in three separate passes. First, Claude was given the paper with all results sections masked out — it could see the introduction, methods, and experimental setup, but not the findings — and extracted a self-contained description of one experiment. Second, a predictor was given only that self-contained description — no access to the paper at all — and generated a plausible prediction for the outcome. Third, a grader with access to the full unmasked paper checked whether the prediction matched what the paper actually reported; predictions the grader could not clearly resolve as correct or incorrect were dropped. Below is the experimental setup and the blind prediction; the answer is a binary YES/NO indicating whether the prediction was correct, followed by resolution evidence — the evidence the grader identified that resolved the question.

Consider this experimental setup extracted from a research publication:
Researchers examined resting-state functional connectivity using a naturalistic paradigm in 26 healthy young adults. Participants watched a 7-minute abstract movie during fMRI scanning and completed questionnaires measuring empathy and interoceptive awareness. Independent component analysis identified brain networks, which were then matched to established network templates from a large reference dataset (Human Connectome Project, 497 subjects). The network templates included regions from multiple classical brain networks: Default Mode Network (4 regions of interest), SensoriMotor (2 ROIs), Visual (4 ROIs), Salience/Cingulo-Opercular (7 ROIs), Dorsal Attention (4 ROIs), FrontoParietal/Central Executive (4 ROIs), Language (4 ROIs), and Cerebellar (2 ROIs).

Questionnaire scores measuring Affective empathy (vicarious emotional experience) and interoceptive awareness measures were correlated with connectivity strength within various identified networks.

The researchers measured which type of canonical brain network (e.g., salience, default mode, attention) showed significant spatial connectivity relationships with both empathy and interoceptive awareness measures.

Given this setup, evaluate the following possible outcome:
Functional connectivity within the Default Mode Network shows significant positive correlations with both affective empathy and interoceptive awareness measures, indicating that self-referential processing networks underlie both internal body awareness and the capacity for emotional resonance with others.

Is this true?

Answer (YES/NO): NO